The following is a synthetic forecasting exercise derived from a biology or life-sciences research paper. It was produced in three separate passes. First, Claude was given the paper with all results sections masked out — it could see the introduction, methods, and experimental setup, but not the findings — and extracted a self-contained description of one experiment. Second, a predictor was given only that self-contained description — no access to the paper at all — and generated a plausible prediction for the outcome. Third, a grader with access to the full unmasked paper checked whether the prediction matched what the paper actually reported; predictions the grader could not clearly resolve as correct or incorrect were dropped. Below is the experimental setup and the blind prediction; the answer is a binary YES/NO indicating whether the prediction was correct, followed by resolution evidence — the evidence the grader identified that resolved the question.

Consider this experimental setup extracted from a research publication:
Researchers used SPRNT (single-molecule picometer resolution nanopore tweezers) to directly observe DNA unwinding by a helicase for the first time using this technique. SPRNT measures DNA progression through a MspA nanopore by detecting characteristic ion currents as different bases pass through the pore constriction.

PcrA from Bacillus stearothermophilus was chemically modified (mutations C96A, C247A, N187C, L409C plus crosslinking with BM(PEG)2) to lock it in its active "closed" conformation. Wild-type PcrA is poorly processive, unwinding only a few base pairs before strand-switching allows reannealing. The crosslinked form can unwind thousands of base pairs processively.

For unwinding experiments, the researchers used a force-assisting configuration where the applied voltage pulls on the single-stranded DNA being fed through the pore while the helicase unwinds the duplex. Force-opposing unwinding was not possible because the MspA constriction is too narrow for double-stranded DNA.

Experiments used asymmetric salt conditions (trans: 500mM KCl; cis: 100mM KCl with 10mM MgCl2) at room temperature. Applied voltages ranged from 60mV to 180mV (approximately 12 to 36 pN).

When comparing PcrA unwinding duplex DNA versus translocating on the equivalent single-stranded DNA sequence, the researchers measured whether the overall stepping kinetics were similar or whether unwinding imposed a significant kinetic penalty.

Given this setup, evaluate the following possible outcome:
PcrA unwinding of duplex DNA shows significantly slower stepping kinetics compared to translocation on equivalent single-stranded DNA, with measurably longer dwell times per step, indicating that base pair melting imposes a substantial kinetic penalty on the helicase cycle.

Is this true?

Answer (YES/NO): YES